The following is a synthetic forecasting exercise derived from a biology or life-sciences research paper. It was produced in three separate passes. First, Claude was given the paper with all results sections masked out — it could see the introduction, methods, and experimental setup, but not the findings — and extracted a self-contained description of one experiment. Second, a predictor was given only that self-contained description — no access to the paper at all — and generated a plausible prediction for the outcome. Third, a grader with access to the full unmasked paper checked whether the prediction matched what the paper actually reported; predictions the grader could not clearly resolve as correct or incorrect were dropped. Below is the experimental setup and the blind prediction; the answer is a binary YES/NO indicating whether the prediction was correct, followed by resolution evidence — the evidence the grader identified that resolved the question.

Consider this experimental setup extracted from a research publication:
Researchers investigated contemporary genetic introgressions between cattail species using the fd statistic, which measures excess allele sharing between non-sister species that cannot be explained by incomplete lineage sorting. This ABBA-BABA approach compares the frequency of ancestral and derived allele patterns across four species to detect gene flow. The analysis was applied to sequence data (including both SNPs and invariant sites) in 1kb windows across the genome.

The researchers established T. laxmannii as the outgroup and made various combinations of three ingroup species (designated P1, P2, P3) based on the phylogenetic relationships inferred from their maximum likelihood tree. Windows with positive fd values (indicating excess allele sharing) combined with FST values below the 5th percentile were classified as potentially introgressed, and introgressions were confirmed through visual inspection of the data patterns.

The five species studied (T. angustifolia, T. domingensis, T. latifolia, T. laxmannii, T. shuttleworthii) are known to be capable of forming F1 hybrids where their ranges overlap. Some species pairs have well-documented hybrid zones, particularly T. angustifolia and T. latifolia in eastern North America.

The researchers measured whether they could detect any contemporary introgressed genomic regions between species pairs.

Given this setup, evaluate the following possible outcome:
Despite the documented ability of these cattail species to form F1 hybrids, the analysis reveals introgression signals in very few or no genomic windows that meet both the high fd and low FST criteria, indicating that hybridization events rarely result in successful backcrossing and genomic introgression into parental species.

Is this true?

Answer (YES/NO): NO